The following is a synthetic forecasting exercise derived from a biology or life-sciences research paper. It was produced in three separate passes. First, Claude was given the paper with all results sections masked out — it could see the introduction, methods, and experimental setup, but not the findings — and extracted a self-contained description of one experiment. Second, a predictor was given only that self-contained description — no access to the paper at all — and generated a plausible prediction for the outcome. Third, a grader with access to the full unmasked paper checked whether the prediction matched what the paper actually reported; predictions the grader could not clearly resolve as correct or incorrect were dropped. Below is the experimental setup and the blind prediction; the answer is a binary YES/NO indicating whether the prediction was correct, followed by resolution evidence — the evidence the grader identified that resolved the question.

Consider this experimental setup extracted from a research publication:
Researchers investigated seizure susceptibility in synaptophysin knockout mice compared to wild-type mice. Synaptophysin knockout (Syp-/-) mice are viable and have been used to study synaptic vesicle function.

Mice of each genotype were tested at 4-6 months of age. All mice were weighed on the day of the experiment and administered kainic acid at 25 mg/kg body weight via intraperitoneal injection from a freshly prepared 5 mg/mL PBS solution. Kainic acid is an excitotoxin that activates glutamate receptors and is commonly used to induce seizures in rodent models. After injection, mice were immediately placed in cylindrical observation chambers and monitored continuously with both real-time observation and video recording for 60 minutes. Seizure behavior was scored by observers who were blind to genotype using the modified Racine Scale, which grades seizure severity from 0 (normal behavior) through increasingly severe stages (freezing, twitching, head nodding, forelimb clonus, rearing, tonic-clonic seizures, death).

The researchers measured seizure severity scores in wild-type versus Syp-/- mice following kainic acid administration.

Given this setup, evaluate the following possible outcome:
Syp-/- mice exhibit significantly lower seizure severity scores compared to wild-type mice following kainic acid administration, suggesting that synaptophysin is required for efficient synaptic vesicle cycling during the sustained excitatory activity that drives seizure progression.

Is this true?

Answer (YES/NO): NO